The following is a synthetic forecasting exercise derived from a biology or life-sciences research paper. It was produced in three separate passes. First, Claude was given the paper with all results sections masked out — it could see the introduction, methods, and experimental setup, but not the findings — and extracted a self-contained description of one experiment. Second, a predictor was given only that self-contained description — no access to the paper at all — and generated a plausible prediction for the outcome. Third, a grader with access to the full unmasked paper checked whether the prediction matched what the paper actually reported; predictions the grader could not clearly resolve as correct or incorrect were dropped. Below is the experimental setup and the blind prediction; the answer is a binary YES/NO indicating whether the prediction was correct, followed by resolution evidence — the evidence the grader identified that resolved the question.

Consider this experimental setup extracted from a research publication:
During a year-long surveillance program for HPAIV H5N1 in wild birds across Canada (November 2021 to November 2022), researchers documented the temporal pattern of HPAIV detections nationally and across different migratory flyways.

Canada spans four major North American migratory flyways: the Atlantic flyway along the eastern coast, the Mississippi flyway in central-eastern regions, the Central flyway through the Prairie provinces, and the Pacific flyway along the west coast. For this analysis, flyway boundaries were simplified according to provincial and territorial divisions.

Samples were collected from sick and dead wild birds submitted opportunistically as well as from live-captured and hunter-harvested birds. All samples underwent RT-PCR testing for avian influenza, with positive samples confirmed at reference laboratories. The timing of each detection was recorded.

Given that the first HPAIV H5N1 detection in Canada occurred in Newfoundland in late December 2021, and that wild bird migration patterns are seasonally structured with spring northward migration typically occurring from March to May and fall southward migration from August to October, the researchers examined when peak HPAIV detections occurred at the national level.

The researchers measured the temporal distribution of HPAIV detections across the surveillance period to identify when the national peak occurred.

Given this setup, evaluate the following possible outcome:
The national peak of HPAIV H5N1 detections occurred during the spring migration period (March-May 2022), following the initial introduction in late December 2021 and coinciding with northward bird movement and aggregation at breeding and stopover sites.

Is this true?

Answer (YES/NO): YES